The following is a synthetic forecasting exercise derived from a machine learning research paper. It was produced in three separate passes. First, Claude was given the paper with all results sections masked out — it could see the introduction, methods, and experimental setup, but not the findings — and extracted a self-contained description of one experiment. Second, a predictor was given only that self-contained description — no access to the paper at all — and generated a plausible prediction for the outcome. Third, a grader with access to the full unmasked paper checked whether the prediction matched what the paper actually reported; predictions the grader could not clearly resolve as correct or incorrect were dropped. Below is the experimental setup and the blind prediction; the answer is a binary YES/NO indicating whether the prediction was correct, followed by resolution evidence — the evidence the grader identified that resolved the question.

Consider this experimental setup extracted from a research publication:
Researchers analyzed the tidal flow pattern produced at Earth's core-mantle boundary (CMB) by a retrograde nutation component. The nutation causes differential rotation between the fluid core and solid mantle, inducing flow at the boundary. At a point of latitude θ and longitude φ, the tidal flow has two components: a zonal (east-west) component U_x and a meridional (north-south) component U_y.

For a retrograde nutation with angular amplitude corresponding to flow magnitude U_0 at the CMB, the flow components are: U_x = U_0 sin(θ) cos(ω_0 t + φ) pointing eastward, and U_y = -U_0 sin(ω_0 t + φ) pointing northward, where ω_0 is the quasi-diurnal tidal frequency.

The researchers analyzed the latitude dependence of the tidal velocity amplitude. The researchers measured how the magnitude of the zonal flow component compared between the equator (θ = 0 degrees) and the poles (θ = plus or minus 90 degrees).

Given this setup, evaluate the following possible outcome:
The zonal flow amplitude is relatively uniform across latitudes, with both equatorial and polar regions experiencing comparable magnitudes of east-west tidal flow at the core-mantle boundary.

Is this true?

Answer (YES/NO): NO